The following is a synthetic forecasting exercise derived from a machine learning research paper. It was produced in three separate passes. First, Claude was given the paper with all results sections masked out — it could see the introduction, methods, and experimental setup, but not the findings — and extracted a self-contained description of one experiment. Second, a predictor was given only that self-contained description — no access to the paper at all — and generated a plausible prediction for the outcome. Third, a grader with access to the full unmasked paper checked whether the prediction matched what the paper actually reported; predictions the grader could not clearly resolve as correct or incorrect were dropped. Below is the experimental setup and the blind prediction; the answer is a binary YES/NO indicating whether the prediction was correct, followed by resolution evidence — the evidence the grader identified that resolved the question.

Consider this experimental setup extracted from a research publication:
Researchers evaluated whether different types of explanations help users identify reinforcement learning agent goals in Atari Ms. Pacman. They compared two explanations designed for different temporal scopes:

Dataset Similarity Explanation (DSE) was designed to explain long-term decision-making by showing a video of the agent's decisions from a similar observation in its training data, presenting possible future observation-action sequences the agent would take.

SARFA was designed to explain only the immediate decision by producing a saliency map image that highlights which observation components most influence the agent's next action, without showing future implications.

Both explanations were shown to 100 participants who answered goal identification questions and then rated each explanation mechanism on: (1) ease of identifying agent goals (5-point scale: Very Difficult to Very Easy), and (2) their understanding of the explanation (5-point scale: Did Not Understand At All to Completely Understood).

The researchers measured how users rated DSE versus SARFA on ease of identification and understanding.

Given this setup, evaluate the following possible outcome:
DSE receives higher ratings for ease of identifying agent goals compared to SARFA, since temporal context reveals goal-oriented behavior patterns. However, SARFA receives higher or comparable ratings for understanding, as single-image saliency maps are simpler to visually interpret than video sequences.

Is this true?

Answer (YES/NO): NO